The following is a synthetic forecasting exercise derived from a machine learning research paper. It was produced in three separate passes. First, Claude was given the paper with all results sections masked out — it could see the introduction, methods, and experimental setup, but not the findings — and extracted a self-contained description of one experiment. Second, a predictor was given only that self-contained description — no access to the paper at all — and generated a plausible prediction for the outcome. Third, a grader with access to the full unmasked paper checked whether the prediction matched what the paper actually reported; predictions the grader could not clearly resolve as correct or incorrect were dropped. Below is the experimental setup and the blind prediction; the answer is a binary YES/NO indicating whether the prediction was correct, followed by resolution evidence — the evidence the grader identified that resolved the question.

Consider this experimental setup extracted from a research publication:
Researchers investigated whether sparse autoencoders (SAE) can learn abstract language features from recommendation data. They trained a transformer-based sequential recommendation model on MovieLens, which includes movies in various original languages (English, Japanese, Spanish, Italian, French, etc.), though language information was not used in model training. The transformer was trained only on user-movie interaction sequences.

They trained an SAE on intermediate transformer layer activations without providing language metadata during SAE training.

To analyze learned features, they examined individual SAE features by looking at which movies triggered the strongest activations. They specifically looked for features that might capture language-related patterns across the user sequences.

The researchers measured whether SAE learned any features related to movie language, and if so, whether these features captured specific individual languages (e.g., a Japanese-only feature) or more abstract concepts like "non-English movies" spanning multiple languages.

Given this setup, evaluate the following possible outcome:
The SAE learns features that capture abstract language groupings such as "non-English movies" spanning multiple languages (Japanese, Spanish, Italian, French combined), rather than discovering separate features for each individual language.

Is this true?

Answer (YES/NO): NO